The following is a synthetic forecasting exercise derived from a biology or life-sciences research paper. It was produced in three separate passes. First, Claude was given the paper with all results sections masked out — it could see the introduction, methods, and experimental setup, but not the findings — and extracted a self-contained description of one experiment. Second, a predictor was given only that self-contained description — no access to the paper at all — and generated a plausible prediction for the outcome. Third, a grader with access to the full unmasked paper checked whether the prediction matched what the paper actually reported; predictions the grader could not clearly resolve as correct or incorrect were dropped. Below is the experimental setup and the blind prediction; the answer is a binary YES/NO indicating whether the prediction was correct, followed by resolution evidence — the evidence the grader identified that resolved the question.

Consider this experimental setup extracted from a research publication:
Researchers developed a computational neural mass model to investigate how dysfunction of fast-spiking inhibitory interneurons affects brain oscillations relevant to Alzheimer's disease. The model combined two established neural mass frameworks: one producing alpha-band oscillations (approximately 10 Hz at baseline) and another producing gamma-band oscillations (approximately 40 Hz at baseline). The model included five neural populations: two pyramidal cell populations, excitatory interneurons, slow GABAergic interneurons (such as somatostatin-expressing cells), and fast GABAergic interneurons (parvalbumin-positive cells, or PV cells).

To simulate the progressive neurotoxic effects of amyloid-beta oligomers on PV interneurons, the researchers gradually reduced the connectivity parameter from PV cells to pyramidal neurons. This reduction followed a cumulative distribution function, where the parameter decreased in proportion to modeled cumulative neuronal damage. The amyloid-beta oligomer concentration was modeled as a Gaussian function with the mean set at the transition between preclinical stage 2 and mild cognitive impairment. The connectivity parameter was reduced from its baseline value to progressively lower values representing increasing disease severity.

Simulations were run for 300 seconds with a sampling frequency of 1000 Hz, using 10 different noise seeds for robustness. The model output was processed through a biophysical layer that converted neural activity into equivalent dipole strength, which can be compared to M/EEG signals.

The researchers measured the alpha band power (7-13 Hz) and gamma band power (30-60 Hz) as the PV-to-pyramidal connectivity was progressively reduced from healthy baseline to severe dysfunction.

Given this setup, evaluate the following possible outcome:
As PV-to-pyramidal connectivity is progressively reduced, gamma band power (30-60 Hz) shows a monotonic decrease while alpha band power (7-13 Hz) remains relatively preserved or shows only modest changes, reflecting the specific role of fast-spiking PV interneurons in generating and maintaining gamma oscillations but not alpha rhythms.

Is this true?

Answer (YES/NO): NO